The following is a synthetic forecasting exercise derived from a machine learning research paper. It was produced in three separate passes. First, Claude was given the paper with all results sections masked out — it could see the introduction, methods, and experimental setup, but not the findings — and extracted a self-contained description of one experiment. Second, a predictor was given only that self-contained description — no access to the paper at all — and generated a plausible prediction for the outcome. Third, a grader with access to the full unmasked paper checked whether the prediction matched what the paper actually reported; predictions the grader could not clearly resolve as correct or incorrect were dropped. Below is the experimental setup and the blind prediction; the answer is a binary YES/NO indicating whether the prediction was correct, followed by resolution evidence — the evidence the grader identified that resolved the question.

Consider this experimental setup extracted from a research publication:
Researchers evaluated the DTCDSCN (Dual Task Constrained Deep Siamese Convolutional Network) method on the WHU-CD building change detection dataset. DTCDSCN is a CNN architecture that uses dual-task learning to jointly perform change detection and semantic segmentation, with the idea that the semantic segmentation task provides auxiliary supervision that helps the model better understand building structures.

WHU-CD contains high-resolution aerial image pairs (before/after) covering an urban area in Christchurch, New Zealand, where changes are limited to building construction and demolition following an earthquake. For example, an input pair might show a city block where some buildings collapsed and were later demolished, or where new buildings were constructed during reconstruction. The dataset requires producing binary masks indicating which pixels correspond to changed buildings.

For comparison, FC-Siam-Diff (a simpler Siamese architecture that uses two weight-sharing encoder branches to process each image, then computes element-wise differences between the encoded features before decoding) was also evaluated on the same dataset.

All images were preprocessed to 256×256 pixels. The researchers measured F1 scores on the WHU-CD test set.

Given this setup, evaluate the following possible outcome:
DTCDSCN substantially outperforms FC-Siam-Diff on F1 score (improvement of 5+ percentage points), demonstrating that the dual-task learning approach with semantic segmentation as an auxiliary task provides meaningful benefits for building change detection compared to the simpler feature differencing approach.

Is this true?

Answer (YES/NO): NO